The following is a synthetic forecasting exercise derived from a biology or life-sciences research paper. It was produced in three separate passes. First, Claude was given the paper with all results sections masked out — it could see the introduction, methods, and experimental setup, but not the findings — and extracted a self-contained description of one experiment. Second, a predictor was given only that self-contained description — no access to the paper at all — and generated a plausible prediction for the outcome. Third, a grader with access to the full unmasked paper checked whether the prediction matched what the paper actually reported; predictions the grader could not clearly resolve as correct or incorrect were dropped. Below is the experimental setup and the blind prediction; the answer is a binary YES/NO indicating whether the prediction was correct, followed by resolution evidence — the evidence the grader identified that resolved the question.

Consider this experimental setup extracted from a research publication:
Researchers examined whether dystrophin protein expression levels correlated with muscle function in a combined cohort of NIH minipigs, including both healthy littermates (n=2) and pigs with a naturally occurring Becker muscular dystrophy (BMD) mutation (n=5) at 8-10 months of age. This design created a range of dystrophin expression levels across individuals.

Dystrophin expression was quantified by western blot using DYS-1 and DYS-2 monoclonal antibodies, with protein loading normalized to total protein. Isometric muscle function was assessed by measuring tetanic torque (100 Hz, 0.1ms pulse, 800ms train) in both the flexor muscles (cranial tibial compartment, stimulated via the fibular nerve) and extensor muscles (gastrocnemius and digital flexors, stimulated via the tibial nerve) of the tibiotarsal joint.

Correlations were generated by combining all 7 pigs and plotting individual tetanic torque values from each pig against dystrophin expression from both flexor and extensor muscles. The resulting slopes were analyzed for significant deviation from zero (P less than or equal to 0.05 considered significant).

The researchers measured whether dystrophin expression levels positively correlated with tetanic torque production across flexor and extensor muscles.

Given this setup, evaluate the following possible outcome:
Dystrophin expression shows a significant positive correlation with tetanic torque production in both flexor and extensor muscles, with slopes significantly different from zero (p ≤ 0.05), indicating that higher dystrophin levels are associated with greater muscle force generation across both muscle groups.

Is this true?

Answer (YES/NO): NO